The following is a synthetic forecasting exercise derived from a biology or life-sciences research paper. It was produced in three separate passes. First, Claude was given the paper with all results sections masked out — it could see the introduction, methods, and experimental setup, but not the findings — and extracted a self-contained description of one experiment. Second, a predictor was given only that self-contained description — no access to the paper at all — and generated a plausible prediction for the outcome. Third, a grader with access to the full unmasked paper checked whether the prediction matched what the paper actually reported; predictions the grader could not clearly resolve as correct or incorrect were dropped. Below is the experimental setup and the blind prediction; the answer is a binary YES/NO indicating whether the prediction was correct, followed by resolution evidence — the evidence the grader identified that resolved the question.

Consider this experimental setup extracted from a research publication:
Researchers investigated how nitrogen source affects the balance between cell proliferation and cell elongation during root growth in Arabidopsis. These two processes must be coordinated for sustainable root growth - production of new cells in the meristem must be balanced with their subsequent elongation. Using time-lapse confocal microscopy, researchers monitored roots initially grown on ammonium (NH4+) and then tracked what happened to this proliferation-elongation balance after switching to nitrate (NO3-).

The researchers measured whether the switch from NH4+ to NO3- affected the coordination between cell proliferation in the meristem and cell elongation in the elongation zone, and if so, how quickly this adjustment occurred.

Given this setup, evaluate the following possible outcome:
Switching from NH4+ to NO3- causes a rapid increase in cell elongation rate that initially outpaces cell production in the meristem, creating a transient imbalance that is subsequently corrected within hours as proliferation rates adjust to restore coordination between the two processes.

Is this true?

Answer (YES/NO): NO